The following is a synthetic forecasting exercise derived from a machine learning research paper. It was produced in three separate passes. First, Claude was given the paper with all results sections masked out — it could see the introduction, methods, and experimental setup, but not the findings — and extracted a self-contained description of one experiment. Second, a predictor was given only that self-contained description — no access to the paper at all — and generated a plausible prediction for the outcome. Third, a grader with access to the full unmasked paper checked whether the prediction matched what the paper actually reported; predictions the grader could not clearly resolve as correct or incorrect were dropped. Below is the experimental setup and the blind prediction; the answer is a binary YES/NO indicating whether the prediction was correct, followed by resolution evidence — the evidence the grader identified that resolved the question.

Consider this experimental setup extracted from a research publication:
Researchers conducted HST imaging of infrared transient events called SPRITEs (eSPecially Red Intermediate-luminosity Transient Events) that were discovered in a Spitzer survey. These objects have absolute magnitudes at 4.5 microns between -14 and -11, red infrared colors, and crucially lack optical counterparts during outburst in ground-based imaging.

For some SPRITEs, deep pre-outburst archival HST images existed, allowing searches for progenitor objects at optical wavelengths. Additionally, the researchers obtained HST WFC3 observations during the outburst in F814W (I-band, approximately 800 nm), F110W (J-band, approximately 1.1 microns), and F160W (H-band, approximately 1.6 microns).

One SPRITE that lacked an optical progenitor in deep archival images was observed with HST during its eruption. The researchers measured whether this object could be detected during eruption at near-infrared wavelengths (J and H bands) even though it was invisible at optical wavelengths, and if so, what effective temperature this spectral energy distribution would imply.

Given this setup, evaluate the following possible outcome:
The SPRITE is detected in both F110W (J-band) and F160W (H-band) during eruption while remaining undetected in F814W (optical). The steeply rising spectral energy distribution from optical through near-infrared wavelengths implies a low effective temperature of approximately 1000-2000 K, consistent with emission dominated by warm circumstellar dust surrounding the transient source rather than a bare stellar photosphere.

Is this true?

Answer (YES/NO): YES